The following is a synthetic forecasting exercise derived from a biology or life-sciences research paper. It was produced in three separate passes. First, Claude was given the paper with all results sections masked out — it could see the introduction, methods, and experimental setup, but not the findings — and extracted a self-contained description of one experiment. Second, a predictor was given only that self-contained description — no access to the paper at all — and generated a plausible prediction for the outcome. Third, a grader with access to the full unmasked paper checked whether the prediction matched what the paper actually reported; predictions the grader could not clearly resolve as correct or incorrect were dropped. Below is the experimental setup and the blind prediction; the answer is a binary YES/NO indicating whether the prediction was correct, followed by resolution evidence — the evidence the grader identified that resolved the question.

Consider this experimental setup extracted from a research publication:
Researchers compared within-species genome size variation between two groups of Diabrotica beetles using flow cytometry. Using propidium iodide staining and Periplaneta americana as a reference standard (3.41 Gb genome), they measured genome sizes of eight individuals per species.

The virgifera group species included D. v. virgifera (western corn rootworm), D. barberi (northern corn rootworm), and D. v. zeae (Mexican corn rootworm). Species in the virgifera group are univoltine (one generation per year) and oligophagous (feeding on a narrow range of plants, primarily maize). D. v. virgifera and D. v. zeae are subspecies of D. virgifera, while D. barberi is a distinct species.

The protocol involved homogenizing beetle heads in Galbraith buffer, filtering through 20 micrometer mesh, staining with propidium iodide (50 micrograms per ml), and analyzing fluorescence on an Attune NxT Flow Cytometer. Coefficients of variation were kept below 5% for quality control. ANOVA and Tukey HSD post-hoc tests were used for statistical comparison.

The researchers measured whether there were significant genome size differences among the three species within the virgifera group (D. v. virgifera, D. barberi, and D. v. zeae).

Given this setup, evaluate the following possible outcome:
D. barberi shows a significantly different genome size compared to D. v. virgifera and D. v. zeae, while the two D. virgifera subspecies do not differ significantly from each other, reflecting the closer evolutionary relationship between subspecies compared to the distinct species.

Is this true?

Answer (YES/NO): YES